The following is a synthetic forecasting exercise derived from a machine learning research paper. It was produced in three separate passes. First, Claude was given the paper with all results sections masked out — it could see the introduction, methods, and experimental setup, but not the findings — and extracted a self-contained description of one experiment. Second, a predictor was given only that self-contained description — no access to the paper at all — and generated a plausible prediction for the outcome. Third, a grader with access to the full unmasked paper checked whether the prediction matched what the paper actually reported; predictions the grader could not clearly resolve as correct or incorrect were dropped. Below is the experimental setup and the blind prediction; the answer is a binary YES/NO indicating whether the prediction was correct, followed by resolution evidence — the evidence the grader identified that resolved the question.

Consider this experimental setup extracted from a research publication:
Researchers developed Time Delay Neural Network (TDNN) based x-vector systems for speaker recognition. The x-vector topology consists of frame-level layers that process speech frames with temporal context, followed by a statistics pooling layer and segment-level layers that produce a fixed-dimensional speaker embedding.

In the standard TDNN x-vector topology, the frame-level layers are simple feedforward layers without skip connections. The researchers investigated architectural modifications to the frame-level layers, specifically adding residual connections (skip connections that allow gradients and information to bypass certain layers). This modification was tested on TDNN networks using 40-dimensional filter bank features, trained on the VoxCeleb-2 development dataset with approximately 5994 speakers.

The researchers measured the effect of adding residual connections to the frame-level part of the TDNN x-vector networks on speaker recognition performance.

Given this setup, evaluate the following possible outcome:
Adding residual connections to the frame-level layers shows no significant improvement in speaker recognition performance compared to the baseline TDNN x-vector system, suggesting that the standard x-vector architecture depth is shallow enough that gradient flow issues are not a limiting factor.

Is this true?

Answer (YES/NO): NO